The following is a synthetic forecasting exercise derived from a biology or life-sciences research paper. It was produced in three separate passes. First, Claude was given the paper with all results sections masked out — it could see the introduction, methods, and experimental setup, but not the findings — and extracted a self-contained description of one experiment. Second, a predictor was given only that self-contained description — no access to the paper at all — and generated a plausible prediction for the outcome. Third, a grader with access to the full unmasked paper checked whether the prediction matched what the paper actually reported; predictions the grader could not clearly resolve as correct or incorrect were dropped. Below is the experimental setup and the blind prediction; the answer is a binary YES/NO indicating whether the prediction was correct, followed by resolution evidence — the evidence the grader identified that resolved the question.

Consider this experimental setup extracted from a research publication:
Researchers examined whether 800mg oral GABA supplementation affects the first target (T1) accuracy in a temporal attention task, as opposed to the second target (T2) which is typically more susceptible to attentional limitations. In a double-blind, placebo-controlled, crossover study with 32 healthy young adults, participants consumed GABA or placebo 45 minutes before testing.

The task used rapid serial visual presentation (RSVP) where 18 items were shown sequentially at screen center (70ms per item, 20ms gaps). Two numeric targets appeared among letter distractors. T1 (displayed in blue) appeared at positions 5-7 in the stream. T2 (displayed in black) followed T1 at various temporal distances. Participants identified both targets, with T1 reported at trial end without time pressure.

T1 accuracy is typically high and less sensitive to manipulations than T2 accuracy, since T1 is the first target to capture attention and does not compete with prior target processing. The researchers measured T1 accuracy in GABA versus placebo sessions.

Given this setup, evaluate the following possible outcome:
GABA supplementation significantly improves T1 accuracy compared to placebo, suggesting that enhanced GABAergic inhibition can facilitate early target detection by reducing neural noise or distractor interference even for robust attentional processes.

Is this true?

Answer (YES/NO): NO